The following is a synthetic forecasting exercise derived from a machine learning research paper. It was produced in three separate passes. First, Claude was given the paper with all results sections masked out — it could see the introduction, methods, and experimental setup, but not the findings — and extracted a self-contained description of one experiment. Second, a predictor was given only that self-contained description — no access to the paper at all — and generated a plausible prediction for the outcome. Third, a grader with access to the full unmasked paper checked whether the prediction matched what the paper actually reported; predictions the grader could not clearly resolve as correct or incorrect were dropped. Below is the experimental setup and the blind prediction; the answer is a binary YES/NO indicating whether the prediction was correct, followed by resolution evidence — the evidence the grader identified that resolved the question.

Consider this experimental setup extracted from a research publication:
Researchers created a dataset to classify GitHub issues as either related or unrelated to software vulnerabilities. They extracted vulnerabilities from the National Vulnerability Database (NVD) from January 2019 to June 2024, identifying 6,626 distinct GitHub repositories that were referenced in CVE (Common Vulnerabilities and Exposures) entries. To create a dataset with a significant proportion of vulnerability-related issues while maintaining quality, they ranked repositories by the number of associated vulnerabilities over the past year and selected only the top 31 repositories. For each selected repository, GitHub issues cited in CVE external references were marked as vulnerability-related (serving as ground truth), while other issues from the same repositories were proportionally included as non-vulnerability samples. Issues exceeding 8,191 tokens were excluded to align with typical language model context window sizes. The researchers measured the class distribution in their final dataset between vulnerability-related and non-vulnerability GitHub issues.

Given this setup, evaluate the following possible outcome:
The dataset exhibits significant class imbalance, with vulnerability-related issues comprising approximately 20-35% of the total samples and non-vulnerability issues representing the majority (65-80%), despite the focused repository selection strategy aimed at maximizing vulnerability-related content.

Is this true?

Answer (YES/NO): NO